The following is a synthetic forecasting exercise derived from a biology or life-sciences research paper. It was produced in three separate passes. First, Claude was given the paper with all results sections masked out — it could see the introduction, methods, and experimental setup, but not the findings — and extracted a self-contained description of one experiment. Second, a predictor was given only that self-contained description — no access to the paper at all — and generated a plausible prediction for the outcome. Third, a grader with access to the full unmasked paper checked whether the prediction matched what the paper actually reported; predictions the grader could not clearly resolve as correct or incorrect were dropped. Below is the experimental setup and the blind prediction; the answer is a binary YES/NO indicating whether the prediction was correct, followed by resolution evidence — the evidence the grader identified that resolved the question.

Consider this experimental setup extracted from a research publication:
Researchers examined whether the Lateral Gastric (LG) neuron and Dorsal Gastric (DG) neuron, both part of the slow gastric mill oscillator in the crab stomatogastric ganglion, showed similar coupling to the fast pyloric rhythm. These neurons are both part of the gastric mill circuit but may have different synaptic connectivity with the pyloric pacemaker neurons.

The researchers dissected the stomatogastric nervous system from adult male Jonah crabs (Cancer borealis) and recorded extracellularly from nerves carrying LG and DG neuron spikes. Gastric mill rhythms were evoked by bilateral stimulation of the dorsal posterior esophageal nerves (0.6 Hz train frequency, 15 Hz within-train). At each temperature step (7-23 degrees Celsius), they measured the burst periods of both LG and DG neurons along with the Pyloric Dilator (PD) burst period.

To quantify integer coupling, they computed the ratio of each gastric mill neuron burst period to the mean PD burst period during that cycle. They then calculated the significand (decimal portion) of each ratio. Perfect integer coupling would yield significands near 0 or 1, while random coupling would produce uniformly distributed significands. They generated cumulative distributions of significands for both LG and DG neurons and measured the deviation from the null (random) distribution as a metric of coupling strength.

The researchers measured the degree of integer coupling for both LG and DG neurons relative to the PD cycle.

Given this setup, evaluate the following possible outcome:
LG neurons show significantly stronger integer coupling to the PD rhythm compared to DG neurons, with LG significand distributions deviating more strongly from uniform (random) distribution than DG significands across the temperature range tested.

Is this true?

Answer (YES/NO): YES